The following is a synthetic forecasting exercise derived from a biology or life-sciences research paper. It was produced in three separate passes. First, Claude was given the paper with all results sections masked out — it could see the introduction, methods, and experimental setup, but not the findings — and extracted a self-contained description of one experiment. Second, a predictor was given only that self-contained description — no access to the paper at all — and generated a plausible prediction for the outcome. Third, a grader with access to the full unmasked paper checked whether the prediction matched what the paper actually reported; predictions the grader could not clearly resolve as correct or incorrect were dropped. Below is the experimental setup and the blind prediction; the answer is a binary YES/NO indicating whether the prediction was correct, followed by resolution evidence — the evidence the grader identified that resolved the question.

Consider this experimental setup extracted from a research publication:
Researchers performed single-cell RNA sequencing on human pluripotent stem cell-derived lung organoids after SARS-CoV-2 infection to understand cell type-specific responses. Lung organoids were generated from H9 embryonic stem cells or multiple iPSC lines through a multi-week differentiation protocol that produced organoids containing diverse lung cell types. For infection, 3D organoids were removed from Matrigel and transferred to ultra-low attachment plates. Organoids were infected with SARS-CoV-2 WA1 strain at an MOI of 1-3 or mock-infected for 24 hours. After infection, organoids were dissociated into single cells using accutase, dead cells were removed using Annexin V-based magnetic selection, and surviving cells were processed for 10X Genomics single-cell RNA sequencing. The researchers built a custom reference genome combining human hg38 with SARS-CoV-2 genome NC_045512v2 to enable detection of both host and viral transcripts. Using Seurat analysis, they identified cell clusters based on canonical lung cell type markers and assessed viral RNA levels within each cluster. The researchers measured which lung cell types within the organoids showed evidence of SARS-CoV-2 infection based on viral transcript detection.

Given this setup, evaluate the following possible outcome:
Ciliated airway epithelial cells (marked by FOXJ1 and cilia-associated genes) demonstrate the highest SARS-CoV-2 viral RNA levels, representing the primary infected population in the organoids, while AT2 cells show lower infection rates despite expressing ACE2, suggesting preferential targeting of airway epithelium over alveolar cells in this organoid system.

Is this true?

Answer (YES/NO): NO